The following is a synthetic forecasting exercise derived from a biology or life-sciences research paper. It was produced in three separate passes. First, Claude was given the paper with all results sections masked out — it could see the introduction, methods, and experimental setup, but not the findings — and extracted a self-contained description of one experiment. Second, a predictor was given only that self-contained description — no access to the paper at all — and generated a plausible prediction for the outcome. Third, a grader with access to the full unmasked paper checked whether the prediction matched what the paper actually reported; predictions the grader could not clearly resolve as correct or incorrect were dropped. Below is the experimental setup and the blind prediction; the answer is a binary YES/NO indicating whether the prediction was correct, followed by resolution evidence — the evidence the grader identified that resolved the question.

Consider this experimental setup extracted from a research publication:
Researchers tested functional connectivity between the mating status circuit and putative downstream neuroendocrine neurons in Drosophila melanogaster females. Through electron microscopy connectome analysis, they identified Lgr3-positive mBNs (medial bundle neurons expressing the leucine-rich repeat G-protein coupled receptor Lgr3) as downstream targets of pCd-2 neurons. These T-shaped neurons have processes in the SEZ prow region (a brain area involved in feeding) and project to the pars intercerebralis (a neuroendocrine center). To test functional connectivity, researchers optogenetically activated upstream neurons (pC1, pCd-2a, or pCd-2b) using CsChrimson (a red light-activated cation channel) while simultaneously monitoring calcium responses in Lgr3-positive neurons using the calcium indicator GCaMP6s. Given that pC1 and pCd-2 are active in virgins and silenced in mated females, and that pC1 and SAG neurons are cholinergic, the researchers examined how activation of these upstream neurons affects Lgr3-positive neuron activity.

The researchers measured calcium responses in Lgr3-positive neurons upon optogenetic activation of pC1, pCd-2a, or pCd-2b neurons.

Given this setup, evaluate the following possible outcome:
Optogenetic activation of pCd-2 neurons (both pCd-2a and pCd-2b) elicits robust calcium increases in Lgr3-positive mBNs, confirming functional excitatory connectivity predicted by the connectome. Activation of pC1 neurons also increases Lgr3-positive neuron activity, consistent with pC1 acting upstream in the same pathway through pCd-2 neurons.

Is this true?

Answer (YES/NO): NO